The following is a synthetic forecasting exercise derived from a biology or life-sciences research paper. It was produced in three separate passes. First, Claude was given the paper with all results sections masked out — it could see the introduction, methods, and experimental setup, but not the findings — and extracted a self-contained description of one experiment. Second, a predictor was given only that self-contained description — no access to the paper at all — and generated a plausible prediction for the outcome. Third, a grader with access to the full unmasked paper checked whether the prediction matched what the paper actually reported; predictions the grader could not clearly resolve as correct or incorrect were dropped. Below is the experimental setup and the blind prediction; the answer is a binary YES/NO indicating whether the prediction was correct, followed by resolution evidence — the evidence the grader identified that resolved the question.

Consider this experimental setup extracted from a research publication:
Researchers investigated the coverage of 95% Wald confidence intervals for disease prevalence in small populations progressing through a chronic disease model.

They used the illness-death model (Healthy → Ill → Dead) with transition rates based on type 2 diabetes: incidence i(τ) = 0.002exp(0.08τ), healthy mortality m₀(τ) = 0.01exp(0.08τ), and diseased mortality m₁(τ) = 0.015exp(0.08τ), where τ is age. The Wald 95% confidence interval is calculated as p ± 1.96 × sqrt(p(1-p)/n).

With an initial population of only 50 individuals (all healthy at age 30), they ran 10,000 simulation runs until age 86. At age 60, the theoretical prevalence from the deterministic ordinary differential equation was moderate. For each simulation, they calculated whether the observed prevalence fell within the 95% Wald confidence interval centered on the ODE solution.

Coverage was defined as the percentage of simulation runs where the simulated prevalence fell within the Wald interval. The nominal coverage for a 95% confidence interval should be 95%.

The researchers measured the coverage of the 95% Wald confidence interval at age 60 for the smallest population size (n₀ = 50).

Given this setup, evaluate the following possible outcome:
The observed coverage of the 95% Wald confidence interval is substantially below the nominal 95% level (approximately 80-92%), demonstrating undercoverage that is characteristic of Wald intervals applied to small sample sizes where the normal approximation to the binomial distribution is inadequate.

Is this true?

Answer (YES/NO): NO